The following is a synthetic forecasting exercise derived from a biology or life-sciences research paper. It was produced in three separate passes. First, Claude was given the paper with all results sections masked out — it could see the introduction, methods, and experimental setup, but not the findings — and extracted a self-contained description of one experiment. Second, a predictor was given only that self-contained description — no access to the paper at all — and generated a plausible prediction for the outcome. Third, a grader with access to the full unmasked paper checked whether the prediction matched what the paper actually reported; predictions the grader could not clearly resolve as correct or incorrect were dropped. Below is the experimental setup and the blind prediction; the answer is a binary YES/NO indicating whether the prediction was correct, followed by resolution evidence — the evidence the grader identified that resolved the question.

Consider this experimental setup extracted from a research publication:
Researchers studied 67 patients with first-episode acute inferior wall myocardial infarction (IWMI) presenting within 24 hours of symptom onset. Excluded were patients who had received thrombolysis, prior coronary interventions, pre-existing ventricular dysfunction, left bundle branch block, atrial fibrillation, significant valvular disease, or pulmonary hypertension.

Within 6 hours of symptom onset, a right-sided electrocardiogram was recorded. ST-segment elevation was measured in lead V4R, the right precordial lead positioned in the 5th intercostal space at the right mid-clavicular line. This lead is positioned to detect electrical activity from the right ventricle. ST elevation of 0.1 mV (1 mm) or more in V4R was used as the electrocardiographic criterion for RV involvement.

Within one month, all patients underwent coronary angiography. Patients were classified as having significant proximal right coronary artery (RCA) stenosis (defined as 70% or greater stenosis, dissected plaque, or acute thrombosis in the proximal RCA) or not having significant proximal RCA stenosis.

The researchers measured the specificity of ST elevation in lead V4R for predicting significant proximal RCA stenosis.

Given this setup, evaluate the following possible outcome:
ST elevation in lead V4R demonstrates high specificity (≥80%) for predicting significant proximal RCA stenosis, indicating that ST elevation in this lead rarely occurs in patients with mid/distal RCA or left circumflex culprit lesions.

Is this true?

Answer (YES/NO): YES